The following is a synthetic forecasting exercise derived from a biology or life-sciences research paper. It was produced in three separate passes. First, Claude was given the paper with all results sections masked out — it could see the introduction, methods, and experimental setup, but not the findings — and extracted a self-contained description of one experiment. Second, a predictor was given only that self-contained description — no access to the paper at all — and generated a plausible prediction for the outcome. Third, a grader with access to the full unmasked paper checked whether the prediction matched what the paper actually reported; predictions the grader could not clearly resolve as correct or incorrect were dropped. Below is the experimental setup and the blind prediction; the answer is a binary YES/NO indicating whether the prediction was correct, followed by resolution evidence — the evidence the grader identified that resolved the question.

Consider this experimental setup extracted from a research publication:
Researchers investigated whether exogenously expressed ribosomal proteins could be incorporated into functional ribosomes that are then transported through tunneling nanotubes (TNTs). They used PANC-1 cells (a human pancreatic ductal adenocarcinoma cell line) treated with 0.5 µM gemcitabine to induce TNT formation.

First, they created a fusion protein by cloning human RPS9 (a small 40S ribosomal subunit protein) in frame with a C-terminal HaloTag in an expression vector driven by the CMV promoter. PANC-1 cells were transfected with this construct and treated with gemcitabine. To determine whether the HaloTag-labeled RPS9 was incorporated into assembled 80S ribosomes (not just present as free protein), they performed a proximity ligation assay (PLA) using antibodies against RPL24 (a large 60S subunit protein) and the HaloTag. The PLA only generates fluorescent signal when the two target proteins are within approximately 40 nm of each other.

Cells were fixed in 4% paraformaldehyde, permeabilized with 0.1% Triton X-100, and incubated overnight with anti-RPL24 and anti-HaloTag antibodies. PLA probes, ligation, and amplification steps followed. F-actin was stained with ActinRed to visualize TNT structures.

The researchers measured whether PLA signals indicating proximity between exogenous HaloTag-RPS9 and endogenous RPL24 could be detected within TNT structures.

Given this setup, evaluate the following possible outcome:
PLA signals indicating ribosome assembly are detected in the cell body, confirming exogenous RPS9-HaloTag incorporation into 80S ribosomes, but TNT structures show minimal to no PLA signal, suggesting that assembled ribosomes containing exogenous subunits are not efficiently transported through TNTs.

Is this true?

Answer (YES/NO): NO